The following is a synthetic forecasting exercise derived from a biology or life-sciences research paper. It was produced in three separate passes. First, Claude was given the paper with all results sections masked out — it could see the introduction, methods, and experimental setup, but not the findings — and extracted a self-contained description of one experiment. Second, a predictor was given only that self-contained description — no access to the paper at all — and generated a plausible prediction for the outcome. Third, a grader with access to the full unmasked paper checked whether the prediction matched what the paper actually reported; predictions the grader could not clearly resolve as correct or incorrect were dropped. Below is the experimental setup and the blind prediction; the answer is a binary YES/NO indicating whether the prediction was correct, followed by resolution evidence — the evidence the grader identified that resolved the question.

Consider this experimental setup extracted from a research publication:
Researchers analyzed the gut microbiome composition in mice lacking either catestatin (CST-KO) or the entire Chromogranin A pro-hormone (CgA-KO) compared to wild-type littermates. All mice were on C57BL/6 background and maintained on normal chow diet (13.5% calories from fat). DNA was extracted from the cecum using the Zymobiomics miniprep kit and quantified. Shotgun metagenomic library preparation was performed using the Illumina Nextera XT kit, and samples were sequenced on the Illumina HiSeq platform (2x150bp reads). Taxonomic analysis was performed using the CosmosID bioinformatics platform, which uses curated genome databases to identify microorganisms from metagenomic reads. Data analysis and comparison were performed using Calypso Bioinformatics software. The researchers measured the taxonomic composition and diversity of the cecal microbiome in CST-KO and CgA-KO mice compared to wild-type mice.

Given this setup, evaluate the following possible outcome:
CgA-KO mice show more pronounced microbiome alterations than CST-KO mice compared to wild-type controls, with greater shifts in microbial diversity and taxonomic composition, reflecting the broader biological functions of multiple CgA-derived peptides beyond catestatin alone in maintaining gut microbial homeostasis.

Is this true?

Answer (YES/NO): NO